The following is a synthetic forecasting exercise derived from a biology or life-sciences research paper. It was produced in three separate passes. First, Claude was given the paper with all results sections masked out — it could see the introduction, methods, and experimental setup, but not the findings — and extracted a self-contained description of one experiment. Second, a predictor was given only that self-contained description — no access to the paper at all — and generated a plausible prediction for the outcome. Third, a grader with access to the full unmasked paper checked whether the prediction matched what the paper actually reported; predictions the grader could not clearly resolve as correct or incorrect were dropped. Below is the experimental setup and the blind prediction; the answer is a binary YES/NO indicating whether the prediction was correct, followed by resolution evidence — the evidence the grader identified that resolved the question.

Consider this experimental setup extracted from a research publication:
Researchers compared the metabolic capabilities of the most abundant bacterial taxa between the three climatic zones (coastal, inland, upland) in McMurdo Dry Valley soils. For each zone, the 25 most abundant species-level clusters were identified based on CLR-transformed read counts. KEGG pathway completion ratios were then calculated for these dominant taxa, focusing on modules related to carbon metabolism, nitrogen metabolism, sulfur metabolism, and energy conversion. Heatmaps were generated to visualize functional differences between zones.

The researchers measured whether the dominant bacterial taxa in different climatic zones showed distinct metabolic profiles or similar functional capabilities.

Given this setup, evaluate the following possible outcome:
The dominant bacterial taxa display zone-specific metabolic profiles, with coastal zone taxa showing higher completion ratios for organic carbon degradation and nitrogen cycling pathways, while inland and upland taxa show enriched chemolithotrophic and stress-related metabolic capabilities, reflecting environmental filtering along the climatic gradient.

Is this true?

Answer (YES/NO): NO